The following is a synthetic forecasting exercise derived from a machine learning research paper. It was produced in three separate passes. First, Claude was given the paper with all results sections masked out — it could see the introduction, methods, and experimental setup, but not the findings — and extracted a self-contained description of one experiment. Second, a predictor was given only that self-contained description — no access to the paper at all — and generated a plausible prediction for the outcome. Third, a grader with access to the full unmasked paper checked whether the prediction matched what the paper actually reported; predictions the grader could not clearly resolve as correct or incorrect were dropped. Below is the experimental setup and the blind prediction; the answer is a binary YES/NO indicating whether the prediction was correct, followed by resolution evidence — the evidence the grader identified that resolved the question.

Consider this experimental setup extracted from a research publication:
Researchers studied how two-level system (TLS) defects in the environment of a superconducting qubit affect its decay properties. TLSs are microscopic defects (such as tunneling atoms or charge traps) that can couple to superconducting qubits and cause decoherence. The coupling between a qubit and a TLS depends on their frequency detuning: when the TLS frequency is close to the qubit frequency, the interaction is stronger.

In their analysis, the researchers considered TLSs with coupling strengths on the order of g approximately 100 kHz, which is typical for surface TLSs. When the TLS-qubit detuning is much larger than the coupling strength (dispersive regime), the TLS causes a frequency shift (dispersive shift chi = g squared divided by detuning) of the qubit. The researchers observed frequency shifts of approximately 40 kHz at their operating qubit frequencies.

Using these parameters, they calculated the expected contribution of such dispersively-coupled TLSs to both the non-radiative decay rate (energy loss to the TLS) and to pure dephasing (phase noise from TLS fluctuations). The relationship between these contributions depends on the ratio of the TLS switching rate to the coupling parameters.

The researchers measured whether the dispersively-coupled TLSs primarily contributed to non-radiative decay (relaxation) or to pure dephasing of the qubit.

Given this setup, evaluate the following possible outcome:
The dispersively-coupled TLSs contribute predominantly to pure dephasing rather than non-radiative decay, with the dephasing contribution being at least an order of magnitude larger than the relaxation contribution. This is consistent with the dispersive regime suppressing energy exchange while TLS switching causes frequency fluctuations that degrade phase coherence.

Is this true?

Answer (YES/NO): YES